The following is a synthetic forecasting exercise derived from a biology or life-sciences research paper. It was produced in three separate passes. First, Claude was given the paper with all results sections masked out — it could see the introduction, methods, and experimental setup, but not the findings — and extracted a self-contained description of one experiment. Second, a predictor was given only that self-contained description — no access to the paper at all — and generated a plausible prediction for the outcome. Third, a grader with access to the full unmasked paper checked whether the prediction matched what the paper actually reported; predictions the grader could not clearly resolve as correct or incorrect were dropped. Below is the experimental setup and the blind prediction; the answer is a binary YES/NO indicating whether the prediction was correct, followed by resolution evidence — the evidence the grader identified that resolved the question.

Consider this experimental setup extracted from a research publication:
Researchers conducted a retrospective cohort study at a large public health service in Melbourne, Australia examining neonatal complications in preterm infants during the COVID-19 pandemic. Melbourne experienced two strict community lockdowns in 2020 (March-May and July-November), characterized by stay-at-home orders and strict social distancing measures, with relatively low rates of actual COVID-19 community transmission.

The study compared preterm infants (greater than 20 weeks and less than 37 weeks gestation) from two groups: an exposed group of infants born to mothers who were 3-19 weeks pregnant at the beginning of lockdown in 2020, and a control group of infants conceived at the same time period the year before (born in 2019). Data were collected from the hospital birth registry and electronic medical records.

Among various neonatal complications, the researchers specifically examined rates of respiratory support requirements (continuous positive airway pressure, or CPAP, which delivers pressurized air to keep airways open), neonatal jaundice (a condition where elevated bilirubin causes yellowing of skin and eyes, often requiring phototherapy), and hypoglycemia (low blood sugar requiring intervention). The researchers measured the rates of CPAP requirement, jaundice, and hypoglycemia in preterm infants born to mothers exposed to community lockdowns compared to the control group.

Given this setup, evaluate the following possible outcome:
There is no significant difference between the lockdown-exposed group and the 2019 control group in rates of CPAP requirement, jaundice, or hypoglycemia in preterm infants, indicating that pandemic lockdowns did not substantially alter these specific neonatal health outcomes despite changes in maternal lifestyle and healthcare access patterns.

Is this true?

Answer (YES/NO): NO